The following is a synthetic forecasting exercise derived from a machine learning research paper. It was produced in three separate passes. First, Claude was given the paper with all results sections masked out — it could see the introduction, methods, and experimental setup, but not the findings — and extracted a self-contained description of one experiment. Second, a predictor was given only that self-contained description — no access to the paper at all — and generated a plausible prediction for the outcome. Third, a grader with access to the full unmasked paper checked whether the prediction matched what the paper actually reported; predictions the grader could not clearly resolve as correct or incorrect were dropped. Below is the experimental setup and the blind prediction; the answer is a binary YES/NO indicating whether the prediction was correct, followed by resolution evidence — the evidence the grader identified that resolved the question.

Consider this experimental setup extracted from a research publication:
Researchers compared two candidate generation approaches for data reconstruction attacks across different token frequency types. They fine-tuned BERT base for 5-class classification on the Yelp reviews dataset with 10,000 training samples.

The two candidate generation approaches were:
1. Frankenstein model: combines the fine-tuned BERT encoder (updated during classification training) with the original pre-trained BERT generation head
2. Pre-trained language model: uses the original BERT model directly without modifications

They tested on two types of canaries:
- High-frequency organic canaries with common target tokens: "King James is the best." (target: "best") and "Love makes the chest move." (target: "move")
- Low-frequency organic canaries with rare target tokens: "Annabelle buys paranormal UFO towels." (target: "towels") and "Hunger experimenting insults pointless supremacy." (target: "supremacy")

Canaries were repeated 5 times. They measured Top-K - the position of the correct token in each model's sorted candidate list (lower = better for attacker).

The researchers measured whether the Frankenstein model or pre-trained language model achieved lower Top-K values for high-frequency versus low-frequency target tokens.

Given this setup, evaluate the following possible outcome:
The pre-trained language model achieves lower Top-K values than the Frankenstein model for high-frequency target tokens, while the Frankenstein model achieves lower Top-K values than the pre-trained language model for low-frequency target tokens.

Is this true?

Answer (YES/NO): NO